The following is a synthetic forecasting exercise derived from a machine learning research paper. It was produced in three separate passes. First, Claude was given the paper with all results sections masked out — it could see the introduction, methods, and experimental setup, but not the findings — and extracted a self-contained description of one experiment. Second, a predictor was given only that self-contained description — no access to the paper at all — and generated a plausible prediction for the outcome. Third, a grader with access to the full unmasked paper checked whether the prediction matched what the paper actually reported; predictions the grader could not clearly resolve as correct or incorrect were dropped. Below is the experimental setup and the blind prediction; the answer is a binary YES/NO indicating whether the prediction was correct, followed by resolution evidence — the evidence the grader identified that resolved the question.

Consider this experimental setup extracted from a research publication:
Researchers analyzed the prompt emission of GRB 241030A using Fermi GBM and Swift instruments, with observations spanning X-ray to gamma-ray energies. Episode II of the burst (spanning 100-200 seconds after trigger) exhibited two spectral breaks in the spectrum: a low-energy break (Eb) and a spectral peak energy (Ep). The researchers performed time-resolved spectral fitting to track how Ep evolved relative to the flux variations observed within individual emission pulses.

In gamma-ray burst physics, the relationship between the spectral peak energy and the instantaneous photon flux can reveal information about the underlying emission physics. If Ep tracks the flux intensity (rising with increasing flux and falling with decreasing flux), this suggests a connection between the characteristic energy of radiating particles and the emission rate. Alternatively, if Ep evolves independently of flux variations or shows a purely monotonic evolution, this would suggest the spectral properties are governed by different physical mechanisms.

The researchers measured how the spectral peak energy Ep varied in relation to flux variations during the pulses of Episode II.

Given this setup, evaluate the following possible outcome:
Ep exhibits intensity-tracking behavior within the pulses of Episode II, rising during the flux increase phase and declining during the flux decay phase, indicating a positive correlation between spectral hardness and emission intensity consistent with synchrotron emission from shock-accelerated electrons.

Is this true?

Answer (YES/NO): YES